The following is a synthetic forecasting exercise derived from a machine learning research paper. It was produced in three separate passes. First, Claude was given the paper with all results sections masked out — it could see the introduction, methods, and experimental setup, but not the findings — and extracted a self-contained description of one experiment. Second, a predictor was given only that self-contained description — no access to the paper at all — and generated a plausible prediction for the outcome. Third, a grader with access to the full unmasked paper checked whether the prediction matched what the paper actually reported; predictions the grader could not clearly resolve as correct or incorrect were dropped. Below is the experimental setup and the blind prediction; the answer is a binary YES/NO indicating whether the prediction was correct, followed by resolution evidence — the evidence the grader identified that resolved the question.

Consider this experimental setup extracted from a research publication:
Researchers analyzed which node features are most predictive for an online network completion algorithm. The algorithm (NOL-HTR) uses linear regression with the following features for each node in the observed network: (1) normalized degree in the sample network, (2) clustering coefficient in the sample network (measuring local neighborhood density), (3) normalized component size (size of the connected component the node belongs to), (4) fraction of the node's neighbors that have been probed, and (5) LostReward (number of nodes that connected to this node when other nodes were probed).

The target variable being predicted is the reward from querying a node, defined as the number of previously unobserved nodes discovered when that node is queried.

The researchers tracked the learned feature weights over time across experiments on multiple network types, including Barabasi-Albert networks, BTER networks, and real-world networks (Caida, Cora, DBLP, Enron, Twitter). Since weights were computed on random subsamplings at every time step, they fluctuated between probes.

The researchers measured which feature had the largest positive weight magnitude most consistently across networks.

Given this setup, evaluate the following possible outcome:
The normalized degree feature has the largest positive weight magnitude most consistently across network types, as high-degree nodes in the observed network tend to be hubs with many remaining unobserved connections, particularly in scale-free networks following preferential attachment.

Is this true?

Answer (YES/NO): YES